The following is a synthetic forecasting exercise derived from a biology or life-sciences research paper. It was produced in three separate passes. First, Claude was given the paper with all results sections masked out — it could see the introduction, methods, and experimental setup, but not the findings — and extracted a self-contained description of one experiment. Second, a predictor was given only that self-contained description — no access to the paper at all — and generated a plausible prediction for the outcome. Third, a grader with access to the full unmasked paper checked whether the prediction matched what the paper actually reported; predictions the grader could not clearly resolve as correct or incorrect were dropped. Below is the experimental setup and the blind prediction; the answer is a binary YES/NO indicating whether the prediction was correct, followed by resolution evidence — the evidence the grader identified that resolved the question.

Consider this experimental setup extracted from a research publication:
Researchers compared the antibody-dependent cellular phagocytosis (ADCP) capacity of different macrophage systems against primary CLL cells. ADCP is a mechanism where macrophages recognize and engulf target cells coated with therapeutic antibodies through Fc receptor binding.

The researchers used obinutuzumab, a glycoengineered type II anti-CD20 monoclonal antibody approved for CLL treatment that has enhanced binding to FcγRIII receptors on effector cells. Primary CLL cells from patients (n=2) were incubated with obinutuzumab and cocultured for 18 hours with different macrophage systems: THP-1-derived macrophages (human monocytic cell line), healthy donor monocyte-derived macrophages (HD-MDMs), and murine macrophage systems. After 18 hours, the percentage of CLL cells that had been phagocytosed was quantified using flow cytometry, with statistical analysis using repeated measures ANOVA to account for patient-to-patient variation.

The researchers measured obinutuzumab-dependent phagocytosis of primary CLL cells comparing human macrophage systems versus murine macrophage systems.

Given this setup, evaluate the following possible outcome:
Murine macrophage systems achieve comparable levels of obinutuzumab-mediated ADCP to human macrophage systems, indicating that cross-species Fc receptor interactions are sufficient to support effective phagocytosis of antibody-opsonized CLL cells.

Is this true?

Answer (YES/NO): NO